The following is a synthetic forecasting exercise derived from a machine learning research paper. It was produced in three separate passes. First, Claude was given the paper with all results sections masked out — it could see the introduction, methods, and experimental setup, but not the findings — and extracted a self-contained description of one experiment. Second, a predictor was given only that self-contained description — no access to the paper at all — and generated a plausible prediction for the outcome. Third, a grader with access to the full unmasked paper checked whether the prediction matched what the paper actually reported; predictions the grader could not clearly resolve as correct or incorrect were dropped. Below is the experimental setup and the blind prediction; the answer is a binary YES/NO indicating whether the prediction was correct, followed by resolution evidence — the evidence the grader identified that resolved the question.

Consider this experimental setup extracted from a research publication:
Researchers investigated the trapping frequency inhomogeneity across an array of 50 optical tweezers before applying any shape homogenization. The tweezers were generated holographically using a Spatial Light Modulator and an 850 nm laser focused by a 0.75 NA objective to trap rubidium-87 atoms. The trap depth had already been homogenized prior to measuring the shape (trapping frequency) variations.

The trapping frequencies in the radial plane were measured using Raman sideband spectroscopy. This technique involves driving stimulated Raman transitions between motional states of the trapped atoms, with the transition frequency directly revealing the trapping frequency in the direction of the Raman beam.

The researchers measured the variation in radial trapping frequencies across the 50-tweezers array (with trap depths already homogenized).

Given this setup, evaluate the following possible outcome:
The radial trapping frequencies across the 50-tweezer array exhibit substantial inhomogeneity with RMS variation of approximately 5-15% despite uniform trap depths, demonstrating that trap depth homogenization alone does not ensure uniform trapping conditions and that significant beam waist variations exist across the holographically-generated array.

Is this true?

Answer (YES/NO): YES